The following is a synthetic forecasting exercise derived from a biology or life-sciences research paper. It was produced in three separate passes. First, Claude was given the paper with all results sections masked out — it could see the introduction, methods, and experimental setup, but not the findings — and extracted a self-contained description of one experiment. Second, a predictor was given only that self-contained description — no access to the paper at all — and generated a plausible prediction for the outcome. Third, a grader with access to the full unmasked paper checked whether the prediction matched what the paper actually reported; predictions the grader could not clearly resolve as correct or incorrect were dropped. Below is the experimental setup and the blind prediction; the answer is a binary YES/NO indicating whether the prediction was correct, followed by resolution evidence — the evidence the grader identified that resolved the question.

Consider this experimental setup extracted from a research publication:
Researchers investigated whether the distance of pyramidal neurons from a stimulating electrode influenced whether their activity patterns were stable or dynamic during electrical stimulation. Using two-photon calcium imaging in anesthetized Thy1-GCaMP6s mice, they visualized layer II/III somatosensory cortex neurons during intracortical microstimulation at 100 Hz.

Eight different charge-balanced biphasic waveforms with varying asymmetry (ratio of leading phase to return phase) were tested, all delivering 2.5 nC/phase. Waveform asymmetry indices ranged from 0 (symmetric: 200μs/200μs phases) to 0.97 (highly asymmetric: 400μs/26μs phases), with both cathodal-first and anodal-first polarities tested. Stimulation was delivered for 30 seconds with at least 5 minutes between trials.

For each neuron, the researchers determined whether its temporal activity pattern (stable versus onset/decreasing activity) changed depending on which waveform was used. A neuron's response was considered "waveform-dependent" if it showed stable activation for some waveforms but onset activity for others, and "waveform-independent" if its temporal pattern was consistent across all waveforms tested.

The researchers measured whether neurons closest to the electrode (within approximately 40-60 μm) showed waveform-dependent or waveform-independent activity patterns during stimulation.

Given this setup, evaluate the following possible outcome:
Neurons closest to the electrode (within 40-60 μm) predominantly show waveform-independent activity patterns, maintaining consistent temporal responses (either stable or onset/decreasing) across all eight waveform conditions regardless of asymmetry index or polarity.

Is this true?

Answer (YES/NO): YES